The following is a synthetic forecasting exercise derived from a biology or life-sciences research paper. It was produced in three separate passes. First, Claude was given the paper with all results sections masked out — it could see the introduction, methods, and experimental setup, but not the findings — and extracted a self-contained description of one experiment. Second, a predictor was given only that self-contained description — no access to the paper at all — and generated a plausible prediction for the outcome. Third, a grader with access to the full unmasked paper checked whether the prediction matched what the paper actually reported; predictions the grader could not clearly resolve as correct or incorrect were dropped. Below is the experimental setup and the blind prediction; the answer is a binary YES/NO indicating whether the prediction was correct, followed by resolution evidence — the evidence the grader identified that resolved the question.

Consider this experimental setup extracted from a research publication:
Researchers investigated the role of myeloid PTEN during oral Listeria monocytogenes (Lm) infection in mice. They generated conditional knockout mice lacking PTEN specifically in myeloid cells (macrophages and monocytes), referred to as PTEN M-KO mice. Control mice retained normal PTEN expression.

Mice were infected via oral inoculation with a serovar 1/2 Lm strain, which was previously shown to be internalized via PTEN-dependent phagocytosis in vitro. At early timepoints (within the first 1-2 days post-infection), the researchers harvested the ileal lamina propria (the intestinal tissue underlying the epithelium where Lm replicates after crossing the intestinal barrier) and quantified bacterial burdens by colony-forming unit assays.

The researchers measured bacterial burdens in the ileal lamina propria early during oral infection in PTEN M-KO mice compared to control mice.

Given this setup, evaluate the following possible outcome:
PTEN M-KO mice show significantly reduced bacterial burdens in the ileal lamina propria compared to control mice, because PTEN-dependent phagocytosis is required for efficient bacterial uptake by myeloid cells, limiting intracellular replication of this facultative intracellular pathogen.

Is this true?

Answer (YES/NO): NO